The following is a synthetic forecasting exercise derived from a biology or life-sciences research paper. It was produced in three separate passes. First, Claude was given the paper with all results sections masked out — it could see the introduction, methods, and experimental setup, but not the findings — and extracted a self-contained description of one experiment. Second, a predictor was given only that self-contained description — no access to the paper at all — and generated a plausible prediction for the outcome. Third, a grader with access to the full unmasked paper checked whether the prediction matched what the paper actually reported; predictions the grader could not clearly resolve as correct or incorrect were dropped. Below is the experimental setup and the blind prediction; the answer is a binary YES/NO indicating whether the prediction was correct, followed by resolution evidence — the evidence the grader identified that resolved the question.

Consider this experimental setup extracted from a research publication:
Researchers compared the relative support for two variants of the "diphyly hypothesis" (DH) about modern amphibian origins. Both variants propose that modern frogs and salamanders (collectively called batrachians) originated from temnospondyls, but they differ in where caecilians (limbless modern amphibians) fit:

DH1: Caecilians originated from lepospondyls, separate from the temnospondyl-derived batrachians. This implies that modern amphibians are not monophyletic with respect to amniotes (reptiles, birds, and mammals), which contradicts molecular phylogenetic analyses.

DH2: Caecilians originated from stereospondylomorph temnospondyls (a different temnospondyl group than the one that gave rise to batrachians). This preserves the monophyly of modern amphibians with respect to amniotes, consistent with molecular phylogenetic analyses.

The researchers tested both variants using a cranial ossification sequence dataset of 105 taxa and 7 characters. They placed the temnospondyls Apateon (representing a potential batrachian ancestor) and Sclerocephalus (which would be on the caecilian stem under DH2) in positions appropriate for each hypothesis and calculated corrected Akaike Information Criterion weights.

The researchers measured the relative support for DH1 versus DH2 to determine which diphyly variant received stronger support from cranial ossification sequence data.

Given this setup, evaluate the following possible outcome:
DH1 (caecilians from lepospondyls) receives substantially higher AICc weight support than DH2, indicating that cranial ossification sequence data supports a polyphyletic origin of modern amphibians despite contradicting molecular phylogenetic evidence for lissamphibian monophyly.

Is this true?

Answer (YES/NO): NO